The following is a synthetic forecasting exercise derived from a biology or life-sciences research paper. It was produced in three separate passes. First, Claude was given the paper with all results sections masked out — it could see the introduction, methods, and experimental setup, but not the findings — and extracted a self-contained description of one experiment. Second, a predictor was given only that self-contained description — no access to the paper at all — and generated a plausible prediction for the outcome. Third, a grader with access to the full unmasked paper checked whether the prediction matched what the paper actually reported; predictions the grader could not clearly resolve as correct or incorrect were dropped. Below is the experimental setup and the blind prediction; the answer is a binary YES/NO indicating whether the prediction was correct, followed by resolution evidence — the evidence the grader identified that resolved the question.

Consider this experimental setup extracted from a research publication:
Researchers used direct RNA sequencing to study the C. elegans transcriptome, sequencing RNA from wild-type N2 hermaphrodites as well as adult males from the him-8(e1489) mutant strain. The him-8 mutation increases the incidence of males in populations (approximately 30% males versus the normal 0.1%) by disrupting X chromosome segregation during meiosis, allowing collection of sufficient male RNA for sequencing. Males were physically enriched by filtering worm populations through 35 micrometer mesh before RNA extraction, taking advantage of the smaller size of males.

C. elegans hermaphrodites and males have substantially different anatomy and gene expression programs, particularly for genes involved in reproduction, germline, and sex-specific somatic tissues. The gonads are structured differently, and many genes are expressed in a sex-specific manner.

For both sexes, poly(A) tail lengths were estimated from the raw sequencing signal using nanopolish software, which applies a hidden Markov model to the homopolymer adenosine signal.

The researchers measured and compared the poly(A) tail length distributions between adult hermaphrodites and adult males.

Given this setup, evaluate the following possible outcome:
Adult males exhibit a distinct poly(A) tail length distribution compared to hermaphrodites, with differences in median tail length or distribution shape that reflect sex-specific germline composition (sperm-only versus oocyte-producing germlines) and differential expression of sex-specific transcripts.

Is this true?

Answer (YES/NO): NO